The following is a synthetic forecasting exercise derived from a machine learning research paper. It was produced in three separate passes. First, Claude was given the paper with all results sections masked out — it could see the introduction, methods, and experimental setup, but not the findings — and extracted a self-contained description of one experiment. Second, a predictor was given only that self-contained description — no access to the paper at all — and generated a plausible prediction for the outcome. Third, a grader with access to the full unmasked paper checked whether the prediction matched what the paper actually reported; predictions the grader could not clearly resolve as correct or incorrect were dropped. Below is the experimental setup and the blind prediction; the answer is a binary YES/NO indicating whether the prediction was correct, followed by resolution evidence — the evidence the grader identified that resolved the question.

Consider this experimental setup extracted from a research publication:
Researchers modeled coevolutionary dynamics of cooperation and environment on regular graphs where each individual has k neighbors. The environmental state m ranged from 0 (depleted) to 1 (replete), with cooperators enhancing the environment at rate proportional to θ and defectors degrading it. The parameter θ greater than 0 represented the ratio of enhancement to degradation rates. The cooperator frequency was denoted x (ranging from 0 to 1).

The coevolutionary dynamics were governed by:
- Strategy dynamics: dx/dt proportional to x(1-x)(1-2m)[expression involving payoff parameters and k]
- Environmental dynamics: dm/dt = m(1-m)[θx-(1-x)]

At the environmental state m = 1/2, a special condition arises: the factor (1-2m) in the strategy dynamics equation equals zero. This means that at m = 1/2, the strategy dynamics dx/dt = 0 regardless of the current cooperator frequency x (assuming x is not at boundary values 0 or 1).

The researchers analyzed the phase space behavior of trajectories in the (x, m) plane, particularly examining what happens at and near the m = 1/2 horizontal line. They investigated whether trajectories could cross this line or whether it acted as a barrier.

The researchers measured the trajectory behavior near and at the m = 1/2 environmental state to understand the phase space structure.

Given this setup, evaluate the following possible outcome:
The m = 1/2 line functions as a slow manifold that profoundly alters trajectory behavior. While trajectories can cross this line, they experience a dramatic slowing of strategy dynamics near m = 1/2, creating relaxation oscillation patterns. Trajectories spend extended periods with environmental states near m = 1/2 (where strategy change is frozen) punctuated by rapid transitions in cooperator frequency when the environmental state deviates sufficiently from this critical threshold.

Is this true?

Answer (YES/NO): NO